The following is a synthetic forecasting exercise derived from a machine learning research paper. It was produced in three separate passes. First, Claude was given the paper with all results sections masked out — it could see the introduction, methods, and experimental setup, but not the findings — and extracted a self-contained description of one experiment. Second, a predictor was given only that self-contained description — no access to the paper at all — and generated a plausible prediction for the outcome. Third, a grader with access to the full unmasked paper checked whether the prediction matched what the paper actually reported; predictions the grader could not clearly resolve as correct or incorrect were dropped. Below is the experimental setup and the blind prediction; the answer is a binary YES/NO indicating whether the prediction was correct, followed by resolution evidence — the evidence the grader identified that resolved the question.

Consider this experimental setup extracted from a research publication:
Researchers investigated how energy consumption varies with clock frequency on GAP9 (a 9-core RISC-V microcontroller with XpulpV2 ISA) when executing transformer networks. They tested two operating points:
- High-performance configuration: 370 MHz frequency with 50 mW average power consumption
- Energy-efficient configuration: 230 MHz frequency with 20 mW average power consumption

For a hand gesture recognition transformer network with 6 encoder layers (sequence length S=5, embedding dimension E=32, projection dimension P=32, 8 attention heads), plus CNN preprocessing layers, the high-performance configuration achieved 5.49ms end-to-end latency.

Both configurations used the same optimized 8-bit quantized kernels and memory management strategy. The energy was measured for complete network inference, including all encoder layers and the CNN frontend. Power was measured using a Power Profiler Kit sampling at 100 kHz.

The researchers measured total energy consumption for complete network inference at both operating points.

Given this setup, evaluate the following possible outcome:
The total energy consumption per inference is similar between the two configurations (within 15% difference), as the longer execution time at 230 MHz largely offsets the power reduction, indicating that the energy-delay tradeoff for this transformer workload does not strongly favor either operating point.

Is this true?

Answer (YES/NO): NO